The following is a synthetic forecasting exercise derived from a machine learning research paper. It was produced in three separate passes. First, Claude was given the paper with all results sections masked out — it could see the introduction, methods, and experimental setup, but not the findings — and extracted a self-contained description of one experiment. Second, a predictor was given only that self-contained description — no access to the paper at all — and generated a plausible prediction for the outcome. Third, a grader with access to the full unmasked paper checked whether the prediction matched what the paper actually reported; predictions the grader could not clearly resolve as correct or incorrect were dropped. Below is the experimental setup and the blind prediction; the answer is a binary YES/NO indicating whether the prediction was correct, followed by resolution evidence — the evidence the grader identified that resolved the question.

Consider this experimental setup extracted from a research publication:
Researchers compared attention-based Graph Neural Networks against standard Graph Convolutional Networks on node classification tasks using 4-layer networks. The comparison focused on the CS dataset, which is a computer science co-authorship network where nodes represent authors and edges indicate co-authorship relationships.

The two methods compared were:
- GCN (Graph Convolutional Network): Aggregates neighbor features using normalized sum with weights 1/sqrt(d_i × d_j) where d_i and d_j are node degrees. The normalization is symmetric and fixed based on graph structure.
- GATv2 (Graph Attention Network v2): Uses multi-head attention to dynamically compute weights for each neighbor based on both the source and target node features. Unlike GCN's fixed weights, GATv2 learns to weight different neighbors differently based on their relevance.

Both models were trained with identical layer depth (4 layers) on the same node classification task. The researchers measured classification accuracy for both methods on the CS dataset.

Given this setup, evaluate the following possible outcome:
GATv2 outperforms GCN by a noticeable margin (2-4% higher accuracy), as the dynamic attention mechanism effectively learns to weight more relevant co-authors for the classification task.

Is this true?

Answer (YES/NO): NO